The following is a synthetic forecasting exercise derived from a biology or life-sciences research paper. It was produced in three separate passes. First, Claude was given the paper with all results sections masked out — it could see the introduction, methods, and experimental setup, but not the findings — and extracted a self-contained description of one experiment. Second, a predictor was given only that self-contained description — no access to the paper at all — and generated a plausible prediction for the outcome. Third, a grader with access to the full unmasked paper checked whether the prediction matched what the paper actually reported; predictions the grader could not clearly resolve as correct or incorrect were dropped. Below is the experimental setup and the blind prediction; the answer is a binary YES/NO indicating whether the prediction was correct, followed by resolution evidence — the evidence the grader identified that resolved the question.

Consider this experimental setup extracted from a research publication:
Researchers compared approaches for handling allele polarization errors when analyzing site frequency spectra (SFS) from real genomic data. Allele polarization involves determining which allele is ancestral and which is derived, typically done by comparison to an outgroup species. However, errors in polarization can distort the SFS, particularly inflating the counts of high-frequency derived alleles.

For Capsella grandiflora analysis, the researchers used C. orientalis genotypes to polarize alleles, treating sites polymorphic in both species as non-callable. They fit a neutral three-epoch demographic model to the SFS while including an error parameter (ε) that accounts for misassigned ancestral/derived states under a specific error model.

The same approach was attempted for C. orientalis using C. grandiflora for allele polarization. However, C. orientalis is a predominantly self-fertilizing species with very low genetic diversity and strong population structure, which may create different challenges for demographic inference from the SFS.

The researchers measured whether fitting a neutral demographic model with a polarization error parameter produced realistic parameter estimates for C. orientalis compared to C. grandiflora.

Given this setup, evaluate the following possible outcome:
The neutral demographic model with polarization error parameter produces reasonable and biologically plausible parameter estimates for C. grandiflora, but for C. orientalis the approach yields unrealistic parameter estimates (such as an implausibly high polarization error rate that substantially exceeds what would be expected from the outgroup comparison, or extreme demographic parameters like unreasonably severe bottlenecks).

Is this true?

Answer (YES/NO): YES